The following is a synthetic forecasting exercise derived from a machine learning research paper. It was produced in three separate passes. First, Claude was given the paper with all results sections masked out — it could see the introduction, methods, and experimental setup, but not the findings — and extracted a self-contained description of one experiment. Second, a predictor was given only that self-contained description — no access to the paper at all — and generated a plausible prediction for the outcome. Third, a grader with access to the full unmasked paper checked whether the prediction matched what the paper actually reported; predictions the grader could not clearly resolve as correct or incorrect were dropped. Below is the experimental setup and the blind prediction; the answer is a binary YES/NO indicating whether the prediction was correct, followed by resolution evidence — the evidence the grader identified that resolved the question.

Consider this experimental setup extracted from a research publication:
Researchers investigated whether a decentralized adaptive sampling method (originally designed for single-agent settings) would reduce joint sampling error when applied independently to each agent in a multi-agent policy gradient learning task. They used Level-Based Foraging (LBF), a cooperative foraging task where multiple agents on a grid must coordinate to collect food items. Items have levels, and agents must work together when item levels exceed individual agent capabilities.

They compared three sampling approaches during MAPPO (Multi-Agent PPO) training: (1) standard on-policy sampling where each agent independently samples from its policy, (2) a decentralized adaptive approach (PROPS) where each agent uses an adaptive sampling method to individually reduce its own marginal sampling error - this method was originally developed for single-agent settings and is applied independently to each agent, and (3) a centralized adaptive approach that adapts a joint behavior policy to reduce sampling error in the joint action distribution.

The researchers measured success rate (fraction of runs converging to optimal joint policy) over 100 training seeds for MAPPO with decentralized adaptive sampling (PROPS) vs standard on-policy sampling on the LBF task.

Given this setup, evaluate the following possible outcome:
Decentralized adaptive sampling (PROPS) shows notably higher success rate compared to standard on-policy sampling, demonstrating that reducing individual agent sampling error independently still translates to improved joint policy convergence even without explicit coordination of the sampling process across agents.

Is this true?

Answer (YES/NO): NO